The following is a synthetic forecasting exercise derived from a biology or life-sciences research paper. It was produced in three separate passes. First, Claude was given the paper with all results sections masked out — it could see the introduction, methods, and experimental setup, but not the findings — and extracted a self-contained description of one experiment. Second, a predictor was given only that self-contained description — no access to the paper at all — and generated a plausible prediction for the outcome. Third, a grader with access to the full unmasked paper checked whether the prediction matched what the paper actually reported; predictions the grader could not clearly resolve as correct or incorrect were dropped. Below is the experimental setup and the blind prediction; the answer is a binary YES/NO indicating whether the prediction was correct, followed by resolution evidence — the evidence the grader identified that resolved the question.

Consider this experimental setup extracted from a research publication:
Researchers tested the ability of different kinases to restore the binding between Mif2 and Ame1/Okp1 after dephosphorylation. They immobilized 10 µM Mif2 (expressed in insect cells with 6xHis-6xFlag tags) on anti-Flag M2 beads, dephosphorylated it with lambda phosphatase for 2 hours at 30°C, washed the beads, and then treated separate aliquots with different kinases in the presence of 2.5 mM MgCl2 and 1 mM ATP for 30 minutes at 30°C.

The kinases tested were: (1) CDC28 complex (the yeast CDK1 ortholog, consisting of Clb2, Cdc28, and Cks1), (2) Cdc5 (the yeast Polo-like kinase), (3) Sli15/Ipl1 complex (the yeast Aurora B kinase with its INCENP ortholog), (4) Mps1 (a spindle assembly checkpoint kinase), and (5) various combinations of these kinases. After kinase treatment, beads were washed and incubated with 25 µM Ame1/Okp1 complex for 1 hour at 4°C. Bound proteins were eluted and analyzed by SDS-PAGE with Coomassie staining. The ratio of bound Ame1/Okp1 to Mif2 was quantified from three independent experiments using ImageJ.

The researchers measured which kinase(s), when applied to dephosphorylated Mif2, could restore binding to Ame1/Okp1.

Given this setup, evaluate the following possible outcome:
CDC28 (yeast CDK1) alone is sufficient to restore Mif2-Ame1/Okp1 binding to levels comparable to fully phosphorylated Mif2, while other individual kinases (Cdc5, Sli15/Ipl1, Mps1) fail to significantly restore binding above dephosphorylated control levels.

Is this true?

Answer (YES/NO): NO